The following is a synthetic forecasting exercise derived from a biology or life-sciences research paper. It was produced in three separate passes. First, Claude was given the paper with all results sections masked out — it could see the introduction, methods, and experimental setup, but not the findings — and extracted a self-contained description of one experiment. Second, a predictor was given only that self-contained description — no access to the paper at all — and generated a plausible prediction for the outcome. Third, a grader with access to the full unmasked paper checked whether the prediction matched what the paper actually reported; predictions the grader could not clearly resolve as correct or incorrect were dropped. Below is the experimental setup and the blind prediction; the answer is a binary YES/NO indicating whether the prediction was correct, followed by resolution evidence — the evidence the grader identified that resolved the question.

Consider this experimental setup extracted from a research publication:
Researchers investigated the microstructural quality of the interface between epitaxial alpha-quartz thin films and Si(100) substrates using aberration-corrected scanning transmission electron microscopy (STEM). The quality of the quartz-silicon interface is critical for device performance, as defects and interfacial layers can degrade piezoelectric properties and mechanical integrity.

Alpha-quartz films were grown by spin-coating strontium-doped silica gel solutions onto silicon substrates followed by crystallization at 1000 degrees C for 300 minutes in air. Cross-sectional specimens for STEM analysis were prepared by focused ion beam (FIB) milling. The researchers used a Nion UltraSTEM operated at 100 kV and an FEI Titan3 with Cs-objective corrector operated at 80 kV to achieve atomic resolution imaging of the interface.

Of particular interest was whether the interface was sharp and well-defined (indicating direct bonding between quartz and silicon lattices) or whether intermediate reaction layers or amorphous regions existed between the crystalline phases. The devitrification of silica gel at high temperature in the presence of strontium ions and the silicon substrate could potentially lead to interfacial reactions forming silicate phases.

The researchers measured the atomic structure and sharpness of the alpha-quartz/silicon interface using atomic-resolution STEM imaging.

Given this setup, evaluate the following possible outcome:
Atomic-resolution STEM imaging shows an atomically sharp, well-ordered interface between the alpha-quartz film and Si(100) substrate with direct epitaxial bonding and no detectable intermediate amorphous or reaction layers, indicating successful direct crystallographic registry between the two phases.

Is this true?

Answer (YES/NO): YES